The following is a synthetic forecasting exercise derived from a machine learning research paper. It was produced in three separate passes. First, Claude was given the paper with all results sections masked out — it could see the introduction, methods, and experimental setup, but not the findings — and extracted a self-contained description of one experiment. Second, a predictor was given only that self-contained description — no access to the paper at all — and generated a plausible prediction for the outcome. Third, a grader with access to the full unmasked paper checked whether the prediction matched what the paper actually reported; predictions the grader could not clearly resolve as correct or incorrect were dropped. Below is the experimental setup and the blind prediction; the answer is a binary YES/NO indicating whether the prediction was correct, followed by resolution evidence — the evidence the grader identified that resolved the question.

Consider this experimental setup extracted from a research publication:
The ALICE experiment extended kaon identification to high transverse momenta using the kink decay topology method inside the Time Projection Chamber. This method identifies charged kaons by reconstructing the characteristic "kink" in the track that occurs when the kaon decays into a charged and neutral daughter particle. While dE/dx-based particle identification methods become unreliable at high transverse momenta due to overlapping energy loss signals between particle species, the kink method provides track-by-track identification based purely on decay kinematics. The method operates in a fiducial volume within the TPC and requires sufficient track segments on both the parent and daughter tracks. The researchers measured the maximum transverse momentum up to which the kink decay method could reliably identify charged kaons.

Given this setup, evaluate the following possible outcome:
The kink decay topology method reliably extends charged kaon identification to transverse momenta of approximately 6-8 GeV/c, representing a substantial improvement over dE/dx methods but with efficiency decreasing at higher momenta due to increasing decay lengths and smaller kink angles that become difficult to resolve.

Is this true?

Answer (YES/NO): NO